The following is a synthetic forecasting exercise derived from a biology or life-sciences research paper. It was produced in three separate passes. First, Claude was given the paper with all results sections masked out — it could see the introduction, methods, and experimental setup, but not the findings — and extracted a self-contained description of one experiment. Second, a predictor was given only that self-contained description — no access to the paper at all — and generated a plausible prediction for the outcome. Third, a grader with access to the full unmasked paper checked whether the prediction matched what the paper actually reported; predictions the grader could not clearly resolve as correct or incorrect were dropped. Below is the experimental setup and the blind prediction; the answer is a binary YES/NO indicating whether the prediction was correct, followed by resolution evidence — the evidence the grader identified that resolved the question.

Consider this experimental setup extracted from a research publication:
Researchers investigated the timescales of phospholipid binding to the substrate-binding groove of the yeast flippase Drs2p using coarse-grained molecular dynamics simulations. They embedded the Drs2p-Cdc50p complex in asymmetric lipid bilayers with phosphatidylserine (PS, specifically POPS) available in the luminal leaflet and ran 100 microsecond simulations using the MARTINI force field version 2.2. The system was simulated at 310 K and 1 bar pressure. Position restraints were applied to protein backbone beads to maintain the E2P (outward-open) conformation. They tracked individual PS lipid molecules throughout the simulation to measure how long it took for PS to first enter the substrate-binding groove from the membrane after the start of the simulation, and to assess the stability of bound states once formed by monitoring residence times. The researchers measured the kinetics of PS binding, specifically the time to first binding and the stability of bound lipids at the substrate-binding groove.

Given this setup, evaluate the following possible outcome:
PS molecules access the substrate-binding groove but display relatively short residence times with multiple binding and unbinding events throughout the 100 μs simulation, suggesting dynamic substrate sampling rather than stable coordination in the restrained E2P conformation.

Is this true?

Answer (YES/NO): NO